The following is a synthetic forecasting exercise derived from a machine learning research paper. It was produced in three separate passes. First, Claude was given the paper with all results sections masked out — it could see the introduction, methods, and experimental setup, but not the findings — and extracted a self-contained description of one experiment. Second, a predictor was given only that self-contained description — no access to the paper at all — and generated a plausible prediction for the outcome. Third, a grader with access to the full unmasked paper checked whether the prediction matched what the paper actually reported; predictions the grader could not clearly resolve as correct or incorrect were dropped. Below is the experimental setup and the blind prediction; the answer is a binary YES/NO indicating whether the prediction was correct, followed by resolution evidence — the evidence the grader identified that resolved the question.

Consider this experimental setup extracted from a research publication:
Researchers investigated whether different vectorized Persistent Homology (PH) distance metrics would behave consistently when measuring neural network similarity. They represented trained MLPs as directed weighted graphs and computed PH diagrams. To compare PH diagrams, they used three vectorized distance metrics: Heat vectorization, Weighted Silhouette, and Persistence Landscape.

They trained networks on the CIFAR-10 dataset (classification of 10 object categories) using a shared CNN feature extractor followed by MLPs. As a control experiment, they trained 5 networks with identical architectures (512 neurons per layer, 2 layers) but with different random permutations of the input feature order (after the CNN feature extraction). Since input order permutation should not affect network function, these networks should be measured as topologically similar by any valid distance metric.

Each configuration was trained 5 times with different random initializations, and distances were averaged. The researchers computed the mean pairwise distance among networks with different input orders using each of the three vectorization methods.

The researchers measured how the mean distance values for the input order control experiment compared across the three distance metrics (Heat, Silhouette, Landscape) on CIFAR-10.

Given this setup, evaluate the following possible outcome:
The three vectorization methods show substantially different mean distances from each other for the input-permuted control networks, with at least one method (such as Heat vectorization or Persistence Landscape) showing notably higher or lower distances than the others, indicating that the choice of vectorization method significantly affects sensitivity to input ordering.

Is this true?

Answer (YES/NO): YES